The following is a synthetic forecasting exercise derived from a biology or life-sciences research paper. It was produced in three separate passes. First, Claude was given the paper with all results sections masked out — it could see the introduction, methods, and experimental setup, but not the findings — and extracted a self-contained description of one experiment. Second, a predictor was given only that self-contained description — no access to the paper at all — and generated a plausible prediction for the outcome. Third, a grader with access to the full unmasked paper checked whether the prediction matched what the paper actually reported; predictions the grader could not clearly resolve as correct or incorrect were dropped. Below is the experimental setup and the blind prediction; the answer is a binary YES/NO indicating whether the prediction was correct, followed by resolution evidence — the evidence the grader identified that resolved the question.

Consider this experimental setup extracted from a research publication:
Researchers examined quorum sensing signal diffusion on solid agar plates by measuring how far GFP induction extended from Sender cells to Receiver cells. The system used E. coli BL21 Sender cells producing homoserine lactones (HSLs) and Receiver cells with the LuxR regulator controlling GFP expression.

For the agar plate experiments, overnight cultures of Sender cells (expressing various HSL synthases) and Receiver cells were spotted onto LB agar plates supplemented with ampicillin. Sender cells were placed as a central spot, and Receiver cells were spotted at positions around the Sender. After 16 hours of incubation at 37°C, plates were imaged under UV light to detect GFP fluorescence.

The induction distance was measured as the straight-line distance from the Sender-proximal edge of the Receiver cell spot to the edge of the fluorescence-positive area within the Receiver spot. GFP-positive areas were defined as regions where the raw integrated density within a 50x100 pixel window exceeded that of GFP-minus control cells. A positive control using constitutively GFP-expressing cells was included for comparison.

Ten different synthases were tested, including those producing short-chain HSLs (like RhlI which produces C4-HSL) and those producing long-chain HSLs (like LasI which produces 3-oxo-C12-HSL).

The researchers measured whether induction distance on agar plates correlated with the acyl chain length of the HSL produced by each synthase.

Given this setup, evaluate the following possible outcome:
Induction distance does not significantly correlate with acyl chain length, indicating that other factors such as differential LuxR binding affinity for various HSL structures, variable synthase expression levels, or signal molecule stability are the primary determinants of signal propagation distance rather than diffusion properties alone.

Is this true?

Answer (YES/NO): YES